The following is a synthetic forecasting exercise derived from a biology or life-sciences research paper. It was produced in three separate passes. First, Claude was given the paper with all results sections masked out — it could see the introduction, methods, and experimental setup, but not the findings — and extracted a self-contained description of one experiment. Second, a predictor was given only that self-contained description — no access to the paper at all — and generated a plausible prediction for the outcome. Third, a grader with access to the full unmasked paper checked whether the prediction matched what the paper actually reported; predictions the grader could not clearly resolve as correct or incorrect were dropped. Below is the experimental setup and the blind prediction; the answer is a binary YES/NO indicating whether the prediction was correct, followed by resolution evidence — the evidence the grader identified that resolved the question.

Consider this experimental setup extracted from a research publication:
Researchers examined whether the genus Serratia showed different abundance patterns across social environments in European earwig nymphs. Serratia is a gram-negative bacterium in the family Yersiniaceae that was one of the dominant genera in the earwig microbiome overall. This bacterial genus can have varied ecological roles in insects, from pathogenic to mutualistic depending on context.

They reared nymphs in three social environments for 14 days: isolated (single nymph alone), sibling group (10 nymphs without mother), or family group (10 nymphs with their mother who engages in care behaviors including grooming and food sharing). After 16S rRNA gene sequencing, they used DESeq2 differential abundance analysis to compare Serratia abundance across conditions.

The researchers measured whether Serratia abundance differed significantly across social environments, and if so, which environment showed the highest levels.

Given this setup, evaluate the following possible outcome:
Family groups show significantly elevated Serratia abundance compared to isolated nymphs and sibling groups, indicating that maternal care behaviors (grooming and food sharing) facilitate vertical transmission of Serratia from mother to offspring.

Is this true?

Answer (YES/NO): NO